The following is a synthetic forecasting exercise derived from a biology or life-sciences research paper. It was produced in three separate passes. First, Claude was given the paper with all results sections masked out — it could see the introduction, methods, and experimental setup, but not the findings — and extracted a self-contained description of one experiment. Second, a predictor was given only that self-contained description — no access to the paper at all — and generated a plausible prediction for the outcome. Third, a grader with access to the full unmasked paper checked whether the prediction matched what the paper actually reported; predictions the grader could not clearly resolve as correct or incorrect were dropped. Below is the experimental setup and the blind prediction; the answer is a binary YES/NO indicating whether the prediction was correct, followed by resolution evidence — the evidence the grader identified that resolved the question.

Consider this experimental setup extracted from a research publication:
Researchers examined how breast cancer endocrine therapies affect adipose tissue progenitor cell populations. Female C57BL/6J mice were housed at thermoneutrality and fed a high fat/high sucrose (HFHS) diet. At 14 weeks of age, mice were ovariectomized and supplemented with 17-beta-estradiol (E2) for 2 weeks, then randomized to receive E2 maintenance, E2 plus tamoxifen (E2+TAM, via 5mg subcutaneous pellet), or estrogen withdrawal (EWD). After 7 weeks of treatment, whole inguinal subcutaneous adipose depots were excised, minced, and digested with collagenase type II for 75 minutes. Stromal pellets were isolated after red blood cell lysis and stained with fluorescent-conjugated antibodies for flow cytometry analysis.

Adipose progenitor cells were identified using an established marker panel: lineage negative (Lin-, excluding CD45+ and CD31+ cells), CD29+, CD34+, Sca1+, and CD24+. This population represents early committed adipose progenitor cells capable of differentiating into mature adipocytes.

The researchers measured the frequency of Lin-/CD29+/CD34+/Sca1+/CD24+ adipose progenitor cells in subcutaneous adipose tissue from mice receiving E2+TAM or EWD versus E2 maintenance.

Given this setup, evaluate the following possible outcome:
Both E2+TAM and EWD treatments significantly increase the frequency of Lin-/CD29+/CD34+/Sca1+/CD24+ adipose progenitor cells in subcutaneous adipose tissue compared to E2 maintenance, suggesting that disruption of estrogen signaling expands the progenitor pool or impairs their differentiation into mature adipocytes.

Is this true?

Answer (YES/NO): NO